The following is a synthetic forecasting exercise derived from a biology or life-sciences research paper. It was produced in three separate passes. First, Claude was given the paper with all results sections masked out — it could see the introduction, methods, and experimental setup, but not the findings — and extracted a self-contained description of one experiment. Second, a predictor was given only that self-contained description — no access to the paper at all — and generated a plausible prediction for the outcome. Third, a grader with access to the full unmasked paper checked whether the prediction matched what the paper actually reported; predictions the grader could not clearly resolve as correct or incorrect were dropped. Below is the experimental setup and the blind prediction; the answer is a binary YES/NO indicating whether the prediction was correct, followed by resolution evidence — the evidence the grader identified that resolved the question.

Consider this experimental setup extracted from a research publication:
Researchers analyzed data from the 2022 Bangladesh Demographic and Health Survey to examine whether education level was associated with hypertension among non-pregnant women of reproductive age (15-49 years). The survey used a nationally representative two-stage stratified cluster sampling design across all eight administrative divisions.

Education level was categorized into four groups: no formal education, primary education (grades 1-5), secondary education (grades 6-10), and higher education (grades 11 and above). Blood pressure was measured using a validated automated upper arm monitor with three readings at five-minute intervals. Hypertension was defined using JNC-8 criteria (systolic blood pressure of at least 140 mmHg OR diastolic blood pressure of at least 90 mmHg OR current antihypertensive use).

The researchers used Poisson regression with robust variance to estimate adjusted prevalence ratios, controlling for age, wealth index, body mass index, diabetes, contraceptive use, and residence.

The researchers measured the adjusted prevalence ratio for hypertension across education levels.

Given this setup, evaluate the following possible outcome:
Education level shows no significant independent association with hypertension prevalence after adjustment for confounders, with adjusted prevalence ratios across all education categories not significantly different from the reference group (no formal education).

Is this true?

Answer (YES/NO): YES